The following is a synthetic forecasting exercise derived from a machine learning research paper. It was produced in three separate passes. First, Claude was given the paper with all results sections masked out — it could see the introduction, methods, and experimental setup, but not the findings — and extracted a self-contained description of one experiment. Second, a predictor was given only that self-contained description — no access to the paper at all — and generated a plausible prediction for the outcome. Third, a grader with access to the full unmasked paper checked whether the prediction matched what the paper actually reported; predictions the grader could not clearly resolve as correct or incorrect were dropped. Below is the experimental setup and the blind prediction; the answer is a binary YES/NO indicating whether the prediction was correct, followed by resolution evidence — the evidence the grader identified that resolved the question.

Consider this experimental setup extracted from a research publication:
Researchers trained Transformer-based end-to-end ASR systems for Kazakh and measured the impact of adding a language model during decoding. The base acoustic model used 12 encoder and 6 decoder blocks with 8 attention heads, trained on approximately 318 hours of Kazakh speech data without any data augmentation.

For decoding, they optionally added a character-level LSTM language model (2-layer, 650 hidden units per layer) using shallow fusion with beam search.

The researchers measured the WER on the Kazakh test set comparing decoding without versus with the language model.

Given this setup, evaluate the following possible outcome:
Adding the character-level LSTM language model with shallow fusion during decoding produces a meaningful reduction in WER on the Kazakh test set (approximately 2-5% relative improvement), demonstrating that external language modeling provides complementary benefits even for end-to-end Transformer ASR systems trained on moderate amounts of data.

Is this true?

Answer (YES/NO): NO